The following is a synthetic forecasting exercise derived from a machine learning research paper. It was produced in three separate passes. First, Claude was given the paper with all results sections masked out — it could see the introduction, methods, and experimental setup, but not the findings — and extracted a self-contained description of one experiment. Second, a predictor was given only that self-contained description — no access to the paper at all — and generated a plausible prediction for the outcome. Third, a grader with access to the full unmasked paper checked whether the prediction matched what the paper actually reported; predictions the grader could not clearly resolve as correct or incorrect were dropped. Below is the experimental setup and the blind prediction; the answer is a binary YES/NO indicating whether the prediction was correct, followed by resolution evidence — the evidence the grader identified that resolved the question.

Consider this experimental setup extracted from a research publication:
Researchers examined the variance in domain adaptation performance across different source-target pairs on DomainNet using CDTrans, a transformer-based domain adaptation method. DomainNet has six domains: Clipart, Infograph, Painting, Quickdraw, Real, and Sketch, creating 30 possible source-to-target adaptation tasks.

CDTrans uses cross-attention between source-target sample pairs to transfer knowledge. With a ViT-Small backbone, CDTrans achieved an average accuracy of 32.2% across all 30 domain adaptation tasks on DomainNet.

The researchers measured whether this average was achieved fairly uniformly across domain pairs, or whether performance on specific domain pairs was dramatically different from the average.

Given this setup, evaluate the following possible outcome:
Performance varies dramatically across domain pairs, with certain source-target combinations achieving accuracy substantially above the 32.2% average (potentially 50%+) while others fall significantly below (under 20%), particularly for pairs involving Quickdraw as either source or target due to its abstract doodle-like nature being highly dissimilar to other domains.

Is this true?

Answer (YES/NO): YES